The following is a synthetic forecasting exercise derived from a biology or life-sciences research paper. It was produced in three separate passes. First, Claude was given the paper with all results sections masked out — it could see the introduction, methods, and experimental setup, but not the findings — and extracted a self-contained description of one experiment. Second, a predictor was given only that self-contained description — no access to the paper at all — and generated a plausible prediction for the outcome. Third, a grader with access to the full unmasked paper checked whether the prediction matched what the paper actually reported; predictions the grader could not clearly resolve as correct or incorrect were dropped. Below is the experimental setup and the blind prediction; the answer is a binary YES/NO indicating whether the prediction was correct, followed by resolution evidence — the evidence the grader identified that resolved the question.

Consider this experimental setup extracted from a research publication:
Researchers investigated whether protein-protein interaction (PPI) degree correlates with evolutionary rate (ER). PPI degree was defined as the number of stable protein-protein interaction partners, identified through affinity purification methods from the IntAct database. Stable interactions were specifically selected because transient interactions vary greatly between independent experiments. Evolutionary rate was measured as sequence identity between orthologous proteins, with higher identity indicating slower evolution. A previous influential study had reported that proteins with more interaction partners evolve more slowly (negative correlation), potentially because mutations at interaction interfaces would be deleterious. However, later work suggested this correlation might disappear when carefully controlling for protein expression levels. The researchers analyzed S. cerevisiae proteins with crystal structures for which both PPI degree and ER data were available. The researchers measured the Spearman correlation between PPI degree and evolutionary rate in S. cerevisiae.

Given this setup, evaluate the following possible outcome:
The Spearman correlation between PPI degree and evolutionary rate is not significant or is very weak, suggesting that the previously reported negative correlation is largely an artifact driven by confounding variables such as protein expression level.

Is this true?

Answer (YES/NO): NO